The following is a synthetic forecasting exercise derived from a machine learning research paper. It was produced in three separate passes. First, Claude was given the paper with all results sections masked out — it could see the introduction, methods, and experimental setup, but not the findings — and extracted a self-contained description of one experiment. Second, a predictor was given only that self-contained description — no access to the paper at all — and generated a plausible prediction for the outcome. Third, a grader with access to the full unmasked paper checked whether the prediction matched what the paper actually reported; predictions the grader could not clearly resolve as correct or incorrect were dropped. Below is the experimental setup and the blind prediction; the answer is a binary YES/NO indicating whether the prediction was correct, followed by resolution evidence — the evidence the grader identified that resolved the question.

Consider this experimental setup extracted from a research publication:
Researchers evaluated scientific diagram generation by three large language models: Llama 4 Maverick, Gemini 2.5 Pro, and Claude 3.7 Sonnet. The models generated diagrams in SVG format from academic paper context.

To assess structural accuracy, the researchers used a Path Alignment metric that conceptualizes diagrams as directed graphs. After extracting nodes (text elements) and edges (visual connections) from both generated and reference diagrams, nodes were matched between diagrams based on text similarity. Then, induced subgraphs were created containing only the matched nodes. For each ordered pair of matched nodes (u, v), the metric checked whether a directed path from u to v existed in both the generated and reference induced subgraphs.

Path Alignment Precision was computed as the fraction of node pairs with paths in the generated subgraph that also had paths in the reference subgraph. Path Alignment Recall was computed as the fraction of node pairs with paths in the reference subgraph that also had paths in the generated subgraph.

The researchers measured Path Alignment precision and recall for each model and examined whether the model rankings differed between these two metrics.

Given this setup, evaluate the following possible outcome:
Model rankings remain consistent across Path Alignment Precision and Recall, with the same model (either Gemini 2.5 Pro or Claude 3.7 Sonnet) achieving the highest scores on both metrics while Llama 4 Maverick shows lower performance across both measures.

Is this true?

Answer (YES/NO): NO